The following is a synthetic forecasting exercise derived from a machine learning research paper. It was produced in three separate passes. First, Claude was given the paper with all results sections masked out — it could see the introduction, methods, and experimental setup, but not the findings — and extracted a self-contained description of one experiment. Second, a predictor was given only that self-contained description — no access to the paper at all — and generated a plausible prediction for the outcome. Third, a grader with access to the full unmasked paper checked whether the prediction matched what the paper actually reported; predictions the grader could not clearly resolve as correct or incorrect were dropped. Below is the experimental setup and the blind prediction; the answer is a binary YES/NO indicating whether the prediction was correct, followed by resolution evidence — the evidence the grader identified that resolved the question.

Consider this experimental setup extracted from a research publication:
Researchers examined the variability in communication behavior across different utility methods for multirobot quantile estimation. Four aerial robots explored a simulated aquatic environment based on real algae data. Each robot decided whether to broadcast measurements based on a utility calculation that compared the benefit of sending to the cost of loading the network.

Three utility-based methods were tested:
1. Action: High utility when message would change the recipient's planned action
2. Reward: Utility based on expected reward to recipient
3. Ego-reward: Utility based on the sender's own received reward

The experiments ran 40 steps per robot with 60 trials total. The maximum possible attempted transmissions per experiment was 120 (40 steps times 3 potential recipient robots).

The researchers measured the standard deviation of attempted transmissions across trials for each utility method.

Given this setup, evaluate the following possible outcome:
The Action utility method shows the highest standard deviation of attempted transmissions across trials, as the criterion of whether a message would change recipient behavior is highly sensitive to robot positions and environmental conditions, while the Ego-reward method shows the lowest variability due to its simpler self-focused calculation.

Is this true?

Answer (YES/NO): NO